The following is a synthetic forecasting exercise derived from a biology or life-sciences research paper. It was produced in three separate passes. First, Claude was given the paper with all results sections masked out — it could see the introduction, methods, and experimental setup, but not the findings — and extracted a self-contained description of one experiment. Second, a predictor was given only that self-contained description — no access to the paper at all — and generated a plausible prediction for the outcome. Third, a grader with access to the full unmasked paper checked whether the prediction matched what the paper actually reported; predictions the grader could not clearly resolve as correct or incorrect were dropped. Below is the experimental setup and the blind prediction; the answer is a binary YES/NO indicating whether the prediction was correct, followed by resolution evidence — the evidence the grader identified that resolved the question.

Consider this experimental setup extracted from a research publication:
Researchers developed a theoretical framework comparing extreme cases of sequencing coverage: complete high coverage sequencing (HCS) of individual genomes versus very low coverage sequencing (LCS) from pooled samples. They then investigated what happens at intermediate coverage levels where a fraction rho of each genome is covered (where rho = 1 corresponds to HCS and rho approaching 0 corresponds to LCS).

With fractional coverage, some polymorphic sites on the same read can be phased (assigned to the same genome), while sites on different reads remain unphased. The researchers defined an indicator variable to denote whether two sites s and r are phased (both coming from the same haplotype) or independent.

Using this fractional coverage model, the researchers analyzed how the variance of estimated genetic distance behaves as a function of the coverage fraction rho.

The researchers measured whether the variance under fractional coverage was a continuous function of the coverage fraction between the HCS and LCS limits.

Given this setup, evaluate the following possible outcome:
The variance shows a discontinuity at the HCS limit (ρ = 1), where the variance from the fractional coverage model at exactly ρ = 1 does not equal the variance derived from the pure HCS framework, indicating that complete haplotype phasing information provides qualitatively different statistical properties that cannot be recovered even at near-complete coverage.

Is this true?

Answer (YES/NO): NO